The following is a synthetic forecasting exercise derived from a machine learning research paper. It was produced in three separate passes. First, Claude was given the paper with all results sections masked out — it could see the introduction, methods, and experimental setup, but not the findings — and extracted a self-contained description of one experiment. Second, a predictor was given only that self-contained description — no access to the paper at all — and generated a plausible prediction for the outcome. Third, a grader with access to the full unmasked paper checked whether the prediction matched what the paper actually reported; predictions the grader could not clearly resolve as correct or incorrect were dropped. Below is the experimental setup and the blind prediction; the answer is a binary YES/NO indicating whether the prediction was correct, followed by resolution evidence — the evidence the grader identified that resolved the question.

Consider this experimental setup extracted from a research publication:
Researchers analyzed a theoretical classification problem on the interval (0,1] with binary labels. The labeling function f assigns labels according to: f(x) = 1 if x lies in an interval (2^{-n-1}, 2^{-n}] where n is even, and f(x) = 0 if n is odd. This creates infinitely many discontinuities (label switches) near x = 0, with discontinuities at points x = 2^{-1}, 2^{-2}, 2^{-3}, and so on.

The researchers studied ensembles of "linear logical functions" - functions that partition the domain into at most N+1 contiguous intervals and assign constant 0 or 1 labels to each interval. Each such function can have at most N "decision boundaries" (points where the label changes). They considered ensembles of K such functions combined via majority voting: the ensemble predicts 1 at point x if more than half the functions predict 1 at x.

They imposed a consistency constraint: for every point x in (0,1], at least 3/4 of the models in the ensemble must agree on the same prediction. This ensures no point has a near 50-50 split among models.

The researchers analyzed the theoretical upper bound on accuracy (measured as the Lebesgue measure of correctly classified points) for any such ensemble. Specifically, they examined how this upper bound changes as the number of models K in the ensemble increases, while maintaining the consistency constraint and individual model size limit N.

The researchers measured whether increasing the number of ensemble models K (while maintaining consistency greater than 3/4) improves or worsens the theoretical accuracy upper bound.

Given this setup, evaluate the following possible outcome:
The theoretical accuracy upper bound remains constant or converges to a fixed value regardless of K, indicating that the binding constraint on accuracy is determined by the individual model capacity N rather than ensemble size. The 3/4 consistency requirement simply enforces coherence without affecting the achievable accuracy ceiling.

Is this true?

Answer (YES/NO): NO